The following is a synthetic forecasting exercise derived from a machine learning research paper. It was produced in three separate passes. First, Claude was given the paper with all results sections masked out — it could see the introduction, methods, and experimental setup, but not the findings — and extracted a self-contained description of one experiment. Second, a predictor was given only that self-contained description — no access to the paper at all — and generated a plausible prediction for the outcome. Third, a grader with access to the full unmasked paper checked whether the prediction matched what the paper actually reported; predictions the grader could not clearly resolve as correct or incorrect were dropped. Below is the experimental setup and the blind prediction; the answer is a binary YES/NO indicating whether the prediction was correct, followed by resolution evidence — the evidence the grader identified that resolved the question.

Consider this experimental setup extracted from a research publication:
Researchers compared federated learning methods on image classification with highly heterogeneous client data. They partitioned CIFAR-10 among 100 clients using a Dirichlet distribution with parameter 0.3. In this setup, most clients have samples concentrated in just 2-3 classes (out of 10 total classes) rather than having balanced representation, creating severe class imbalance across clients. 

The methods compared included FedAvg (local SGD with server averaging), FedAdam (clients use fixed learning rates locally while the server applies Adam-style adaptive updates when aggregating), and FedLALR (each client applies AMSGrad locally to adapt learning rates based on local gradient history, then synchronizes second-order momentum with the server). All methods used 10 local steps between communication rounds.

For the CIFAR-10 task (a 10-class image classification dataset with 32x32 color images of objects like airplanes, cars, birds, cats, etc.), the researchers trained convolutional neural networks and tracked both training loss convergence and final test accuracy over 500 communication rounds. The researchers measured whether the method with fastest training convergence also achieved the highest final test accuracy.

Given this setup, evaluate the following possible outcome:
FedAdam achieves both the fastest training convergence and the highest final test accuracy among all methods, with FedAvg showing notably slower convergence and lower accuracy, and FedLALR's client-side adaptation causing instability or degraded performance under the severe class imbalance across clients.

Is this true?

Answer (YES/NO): NO